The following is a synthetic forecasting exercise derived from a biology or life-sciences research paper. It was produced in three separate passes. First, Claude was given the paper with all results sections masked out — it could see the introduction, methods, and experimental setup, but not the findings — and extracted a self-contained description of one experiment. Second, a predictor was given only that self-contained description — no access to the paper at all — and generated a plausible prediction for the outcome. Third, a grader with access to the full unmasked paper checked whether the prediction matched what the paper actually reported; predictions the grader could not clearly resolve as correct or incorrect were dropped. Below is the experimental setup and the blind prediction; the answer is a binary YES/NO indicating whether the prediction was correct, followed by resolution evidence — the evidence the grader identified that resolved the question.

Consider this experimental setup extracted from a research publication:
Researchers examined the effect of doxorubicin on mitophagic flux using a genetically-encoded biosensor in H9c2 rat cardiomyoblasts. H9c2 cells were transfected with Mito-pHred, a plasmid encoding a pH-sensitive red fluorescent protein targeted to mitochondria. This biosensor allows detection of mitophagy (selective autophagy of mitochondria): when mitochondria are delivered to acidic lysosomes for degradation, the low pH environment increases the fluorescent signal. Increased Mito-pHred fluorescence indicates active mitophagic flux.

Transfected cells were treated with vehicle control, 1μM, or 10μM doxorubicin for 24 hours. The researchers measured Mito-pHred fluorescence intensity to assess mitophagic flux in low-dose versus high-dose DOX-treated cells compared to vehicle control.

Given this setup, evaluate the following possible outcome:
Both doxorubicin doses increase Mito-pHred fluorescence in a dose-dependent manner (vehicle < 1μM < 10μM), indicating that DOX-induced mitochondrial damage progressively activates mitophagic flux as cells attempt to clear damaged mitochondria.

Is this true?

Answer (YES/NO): YES